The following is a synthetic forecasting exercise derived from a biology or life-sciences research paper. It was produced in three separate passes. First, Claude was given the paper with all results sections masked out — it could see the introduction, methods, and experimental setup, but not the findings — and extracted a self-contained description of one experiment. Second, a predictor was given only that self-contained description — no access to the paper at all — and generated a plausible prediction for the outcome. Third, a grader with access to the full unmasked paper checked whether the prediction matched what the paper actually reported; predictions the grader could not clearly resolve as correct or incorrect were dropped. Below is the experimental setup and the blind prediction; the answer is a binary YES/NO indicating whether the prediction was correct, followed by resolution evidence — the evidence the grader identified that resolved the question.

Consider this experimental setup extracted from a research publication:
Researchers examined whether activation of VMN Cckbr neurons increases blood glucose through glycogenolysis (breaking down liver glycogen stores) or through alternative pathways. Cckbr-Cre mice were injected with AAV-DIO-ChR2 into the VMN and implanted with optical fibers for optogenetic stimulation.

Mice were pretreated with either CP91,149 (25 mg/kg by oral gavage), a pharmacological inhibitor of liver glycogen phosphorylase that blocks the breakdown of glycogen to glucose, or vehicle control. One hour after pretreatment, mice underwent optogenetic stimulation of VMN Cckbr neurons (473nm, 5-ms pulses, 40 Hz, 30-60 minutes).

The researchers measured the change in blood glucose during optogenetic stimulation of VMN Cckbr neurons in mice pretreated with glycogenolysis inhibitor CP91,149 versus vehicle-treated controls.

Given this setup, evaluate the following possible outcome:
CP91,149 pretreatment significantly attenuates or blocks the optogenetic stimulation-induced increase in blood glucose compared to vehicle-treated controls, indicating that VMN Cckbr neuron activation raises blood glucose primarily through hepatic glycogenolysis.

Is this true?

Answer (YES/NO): NO